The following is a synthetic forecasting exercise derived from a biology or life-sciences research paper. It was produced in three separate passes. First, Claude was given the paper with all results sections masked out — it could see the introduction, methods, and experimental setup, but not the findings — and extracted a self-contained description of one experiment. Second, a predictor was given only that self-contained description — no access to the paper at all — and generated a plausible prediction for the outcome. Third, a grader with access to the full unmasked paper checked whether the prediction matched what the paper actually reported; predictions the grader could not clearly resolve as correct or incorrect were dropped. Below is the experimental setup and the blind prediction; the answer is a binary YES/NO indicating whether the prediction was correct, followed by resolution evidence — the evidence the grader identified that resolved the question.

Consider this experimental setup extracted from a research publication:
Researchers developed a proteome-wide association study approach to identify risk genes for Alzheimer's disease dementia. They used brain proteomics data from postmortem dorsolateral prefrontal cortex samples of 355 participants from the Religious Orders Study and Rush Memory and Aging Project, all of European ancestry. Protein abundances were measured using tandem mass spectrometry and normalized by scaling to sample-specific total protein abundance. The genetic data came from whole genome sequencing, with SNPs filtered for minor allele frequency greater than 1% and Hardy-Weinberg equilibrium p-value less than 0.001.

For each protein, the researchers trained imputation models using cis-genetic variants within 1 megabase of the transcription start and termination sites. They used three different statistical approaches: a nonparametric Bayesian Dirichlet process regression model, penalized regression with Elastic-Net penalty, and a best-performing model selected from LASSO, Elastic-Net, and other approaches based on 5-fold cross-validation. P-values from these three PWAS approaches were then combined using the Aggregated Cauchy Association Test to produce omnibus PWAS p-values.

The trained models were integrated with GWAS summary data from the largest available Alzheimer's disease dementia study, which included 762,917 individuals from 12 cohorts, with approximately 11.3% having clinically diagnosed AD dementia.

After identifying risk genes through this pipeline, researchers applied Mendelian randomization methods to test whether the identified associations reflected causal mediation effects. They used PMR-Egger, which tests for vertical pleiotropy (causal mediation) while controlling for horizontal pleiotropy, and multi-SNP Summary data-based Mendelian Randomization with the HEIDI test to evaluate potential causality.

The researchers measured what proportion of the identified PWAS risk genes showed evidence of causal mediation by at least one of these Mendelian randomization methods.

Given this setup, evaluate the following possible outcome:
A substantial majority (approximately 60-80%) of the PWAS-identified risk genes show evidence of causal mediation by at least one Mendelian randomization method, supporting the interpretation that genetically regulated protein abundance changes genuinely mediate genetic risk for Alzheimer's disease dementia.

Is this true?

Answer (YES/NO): YES